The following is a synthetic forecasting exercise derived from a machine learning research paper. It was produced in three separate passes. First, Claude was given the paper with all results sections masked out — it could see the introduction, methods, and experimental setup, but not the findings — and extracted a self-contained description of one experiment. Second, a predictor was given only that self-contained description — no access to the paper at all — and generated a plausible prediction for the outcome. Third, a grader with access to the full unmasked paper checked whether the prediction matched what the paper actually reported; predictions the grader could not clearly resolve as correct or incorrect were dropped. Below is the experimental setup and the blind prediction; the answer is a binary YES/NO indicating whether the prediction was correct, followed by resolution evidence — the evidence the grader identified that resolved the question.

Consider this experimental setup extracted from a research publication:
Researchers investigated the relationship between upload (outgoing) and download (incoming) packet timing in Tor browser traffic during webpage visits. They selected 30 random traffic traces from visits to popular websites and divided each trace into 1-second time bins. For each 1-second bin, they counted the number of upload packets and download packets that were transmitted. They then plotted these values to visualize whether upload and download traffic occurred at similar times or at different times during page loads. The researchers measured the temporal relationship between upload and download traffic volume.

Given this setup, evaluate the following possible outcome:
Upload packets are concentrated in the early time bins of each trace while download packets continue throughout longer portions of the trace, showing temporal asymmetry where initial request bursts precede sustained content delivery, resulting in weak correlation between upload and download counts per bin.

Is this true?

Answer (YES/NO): NO